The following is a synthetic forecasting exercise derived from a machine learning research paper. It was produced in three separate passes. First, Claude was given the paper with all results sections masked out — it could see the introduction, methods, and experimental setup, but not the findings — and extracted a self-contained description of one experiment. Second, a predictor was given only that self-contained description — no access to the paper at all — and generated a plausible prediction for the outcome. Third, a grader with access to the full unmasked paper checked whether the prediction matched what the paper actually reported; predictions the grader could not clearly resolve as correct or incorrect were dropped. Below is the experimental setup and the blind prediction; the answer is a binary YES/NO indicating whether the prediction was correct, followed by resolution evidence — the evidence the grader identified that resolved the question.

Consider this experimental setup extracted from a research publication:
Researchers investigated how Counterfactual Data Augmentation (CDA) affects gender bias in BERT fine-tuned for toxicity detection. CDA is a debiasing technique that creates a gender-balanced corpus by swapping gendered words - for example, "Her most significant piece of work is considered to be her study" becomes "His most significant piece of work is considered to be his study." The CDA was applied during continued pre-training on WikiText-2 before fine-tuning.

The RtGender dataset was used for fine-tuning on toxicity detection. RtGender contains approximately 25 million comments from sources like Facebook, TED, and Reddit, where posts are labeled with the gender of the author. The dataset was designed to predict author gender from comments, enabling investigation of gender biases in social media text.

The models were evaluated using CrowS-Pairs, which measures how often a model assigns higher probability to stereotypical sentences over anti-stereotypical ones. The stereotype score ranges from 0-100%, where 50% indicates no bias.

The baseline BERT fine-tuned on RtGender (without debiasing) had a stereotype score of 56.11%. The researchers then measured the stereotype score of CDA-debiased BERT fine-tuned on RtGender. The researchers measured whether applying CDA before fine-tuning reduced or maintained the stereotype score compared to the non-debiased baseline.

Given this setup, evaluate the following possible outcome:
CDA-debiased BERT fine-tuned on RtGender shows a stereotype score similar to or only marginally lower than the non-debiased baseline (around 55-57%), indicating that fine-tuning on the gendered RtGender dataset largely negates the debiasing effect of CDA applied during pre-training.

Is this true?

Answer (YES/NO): NO